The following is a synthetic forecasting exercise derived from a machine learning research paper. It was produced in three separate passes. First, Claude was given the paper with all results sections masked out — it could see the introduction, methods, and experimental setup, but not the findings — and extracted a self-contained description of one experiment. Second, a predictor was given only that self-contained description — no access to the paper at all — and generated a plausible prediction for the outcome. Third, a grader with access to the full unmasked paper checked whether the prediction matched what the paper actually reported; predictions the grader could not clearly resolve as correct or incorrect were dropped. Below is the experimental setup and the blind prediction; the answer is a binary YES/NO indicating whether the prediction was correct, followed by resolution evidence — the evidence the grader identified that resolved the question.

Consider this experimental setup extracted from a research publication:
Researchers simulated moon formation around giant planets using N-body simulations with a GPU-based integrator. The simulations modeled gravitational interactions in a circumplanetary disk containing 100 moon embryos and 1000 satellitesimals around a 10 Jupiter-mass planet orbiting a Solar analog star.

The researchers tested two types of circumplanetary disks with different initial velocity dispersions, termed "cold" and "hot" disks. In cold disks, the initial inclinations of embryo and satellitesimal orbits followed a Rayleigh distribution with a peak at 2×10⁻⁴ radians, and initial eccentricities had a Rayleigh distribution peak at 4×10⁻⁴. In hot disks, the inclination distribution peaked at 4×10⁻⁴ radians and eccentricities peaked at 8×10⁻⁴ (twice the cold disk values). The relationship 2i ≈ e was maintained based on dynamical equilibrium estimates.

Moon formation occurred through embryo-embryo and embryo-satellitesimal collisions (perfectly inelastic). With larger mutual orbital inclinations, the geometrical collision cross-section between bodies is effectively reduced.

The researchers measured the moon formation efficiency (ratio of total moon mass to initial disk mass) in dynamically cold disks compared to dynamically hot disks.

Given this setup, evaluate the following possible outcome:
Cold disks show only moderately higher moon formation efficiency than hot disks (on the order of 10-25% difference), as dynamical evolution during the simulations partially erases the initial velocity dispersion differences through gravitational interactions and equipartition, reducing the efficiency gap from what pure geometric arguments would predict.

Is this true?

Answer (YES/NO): NO